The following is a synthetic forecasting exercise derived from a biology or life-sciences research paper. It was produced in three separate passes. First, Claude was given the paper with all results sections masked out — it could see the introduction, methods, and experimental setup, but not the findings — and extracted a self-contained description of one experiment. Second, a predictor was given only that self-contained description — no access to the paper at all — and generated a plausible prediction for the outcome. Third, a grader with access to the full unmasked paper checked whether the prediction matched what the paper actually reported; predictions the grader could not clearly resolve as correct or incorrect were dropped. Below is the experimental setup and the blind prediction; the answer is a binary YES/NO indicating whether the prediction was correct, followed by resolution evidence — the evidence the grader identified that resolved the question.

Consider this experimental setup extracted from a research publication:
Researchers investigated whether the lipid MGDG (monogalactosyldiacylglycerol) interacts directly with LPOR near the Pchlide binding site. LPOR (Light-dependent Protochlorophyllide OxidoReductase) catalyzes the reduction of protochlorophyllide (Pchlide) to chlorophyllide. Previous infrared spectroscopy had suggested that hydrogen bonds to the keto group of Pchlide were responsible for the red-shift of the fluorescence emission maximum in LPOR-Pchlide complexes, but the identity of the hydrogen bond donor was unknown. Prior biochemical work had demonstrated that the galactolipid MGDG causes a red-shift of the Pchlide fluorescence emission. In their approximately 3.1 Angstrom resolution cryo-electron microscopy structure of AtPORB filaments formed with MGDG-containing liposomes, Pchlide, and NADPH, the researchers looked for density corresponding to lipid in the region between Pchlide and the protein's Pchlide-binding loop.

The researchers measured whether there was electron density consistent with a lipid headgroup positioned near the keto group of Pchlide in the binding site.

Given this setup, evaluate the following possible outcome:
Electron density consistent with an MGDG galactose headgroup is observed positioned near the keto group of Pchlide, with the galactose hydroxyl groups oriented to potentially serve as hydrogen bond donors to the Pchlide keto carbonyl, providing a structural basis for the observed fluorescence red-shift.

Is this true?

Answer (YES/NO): YES